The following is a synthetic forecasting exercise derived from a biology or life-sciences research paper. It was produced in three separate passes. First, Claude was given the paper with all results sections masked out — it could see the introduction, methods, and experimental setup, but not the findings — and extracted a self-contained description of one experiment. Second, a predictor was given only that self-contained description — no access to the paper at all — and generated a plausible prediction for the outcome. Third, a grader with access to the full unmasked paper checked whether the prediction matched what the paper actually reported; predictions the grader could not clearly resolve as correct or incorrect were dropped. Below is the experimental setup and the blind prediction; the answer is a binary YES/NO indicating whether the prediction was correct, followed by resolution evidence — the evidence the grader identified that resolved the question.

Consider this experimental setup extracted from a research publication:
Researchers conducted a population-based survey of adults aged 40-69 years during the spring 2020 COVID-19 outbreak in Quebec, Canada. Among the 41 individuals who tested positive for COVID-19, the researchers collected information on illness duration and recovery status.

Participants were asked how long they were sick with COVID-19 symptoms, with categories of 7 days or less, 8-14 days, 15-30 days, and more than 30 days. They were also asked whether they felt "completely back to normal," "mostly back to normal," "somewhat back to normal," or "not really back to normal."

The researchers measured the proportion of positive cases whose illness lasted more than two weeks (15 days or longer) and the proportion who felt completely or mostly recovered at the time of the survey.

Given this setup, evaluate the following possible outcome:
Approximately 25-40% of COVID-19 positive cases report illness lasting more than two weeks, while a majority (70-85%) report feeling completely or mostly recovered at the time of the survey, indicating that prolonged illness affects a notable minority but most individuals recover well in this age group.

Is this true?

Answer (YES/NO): NO